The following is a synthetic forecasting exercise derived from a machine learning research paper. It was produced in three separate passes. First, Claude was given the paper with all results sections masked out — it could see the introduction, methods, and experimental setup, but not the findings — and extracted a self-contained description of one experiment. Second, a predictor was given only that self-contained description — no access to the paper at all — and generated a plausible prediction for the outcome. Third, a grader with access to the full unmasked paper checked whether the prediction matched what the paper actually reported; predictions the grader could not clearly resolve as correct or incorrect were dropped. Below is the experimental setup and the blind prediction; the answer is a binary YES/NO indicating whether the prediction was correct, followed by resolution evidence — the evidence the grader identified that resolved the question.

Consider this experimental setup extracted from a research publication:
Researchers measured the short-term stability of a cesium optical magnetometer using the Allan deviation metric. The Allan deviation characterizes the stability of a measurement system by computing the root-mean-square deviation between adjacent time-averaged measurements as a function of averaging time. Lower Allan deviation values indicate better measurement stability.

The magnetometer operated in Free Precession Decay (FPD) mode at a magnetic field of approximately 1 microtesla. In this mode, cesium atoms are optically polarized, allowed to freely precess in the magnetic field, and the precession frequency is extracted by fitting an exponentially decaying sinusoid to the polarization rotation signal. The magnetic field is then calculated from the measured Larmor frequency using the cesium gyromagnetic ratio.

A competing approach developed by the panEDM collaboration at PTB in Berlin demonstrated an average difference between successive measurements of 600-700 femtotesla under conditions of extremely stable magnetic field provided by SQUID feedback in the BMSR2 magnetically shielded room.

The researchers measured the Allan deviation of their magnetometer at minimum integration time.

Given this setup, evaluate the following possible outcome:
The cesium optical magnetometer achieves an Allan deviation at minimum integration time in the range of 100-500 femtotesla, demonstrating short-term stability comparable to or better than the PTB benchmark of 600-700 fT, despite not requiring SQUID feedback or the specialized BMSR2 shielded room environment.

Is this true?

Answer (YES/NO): NO